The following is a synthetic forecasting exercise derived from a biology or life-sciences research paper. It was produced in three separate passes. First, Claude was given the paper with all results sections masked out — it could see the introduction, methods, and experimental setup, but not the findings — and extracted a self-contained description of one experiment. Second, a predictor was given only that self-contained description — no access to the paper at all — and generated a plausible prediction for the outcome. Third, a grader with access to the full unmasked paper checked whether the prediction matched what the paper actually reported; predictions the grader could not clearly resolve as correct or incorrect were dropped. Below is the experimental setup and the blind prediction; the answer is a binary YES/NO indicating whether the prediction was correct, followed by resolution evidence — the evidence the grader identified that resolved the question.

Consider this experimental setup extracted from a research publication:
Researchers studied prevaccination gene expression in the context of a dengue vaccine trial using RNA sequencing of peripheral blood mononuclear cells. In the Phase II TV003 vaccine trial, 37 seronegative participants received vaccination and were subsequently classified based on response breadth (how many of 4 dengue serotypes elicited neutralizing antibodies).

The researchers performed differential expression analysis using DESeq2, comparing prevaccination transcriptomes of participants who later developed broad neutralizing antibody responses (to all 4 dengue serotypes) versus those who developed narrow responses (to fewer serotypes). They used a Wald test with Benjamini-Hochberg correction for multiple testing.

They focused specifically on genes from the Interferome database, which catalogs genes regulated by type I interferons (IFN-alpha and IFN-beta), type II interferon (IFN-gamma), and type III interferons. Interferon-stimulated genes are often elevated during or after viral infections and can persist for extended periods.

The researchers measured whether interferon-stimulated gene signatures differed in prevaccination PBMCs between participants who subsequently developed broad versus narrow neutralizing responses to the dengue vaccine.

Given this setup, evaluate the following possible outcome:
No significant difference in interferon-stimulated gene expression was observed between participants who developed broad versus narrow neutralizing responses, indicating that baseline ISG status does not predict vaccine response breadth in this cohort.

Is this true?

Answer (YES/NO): NO